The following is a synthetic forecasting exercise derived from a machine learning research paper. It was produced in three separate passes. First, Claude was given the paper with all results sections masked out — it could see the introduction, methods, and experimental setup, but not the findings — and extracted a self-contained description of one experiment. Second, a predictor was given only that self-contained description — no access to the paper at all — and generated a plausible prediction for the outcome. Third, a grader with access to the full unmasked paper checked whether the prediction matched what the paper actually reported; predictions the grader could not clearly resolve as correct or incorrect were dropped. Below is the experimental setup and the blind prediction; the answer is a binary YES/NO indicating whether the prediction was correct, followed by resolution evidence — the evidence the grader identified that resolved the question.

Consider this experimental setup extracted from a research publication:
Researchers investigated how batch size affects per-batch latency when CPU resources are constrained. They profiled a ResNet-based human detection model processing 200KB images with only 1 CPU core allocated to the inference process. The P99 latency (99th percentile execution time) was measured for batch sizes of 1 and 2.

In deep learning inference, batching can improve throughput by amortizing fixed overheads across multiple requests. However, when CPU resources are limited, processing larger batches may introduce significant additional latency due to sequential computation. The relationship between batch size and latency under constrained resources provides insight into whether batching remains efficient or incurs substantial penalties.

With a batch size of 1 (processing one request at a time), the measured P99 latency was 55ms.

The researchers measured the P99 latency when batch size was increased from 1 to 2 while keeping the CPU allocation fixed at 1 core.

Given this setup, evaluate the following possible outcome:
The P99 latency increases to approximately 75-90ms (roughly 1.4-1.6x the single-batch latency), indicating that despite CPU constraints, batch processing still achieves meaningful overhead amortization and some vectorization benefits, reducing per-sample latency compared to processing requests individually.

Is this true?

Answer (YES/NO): NO